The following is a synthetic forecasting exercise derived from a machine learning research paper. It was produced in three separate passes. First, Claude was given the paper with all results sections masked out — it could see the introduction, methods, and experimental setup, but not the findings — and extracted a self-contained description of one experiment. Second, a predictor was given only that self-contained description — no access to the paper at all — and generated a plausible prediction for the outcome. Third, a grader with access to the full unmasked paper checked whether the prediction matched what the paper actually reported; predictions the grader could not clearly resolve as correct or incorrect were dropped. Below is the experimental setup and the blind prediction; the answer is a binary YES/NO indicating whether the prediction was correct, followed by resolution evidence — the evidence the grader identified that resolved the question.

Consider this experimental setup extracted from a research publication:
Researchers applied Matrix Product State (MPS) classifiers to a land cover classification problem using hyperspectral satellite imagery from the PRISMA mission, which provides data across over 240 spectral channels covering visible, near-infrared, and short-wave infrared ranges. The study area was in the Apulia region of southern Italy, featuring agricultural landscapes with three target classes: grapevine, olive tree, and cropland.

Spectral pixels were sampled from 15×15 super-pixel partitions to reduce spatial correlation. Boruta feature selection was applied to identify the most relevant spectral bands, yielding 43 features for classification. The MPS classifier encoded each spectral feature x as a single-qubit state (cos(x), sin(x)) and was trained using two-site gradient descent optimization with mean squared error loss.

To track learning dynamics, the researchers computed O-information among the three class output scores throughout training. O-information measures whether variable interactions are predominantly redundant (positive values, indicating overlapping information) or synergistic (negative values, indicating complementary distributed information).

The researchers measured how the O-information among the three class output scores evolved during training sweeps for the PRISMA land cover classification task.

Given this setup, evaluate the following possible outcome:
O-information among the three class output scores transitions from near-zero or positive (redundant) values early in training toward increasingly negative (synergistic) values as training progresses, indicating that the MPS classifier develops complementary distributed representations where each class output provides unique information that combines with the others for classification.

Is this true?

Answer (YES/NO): NO